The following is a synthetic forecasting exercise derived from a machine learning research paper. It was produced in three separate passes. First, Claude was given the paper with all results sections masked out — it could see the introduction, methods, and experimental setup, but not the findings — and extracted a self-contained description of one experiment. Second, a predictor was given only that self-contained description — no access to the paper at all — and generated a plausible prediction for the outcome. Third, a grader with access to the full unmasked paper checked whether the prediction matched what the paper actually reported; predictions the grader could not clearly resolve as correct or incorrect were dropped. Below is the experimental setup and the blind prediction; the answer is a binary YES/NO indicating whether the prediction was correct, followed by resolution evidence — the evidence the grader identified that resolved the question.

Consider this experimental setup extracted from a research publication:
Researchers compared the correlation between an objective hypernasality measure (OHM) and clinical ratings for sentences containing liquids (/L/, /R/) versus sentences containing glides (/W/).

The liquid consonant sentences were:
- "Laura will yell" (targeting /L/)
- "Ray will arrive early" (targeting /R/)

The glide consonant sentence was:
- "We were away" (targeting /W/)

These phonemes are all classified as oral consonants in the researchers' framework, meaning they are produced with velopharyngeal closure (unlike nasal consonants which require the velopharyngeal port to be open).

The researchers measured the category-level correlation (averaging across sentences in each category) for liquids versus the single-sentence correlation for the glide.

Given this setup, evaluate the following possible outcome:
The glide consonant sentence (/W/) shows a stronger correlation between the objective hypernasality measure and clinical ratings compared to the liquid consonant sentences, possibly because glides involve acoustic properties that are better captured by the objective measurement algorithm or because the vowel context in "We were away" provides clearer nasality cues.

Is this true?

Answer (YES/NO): YES